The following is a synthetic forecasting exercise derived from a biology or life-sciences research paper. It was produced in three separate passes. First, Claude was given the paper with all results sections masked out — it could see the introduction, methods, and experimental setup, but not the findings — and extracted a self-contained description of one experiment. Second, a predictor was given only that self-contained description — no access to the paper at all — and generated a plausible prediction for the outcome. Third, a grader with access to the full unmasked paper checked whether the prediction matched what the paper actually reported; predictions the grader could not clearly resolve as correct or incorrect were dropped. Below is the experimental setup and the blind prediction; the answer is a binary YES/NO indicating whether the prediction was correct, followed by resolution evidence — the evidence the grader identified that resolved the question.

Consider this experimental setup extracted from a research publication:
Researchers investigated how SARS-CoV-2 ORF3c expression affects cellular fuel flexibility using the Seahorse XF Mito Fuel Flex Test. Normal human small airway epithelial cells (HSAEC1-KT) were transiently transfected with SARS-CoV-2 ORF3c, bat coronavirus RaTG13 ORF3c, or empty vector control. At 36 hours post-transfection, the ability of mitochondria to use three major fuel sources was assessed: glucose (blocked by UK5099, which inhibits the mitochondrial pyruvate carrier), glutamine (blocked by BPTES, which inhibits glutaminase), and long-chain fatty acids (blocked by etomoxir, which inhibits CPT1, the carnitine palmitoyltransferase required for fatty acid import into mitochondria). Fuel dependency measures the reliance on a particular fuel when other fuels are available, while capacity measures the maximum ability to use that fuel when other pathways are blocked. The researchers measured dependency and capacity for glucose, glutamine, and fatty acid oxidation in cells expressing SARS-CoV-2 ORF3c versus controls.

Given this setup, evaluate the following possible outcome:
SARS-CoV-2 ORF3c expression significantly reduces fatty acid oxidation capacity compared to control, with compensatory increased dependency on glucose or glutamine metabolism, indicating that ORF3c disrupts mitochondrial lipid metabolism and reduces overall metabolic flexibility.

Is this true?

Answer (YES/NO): NO